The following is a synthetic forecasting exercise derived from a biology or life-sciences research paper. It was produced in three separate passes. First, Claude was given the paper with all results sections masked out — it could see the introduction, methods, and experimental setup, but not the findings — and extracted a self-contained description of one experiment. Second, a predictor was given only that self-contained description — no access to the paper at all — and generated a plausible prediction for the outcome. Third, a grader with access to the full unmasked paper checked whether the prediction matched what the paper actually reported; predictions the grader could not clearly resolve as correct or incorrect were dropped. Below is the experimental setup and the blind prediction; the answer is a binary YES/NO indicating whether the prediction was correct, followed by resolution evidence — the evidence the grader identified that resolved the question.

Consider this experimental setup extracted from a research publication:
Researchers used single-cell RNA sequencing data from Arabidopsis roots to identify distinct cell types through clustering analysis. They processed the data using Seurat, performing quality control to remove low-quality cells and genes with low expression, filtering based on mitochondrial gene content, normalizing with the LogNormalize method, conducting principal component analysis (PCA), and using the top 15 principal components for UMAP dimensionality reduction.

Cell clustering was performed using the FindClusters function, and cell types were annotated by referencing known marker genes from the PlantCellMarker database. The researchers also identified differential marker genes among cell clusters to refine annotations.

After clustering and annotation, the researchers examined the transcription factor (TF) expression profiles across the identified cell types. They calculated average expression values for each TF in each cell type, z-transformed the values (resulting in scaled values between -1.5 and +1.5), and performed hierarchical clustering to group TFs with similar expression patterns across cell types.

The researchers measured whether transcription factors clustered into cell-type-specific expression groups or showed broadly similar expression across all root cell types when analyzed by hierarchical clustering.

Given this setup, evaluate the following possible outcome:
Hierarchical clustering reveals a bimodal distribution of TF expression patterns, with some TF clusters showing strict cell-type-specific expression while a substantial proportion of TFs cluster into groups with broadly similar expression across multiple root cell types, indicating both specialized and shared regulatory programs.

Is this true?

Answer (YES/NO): NO